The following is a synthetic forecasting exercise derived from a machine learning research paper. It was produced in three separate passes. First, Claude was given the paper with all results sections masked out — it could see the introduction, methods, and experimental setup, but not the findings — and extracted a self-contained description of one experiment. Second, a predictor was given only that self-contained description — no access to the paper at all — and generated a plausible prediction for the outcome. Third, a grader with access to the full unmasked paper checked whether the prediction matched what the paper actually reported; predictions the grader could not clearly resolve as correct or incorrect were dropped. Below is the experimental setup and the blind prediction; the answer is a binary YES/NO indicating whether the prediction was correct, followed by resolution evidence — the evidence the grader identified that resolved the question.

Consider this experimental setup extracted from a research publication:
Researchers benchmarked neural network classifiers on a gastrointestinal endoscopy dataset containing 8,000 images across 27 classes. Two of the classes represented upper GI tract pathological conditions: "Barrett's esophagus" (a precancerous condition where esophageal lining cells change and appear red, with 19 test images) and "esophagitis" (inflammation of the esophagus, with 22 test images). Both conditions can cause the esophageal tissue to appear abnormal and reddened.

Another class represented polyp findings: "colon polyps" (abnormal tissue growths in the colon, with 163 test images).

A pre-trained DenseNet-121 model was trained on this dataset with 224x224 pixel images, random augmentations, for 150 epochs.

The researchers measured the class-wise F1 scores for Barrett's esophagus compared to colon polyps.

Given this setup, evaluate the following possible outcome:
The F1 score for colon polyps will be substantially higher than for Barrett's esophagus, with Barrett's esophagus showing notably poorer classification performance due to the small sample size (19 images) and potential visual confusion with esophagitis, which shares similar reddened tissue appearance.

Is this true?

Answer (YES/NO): YES